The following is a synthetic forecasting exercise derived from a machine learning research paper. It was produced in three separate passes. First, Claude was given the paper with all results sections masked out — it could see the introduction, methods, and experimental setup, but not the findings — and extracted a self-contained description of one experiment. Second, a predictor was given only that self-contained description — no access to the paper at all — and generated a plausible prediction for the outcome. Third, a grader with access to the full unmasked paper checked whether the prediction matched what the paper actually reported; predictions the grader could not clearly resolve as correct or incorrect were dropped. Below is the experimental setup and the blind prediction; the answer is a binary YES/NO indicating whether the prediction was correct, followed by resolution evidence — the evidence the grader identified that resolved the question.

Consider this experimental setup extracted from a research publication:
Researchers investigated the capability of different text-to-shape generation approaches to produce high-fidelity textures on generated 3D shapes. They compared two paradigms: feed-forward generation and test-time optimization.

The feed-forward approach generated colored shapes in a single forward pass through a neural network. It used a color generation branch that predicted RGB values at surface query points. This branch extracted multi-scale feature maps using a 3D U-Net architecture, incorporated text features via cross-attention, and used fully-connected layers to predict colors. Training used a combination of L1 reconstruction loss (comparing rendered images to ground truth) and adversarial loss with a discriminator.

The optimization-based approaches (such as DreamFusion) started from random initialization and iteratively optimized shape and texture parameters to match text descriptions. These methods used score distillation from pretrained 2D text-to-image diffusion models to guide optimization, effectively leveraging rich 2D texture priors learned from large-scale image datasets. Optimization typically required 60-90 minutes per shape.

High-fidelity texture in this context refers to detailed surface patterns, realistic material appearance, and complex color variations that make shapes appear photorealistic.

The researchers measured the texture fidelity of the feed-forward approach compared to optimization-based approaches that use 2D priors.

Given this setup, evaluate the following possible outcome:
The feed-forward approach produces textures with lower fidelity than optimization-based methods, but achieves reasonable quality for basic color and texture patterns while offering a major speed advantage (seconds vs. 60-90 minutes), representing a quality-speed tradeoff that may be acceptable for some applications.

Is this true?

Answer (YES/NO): NO